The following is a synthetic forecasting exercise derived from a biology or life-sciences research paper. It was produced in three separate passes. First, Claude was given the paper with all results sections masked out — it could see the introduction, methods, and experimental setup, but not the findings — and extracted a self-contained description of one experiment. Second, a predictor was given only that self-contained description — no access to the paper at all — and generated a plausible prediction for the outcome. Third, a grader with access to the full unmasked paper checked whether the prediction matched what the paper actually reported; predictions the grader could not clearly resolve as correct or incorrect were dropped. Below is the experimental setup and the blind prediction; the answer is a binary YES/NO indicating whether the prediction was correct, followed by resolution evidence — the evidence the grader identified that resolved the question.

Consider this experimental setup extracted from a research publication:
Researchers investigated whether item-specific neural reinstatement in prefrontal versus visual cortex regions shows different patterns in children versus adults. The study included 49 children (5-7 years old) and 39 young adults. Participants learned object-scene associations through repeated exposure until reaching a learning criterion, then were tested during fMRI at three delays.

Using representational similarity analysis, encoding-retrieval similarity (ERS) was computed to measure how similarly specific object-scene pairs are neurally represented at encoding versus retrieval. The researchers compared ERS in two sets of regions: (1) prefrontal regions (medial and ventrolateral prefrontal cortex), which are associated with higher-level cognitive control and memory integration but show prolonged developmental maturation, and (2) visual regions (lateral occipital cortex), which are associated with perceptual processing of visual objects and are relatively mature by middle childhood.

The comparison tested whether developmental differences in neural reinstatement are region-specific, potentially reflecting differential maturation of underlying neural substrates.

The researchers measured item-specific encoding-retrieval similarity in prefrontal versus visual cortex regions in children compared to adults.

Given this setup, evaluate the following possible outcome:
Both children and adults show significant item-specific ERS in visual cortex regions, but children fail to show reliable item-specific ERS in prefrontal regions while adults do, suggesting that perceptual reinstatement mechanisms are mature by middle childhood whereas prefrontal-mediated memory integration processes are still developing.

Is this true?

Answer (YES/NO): NO